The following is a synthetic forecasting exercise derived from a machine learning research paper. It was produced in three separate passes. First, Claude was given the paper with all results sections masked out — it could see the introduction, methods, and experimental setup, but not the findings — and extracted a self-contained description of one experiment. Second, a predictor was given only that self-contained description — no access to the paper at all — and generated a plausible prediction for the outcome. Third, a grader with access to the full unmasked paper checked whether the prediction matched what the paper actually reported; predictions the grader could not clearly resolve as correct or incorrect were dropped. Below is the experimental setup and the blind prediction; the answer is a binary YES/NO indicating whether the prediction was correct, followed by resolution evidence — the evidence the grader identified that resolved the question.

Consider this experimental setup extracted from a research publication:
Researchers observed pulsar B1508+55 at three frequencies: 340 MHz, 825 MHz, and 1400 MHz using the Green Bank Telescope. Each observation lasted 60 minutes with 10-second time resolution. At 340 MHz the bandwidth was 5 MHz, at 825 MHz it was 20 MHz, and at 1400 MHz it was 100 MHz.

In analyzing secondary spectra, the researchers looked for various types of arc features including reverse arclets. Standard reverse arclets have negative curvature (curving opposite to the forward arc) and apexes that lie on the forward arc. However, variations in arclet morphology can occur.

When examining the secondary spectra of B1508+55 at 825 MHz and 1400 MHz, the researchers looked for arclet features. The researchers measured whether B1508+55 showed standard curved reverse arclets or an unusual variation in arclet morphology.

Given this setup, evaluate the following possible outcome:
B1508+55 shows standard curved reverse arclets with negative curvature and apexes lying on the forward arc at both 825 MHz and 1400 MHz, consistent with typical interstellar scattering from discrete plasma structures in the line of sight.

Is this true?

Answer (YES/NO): NO